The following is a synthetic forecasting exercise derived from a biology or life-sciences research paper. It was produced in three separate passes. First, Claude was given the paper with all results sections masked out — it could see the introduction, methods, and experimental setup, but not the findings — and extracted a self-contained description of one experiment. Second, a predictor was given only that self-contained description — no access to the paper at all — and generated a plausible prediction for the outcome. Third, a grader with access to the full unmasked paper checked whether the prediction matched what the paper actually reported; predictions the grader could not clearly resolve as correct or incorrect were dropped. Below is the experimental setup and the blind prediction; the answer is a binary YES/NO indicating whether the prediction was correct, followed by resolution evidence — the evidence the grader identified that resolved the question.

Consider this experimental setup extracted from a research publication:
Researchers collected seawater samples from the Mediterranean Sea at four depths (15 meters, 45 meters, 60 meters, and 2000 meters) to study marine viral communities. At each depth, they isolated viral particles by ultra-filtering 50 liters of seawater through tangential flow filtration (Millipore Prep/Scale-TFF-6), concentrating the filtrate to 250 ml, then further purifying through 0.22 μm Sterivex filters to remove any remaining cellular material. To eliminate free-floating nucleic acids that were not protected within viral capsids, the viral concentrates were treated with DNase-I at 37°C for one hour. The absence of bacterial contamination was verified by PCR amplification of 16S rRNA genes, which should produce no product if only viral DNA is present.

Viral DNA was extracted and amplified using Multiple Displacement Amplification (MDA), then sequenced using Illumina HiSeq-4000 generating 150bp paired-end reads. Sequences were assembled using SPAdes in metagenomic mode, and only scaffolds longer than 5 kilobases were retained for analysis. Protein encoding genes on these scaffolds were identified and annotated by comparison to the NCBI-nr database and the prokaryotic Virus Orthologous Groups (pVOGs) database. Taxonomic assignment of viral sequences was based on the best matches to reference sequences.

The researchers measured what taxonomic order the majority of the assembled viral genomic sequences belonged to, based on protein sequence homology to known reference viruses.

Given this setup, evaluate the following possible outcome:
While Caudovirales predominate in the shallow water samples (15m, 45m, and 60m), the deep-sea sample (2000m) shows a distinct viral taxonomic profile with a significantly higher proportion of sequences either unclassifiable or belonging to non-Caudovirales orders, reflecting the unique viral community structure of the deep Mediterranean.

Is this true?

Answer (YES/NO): NO